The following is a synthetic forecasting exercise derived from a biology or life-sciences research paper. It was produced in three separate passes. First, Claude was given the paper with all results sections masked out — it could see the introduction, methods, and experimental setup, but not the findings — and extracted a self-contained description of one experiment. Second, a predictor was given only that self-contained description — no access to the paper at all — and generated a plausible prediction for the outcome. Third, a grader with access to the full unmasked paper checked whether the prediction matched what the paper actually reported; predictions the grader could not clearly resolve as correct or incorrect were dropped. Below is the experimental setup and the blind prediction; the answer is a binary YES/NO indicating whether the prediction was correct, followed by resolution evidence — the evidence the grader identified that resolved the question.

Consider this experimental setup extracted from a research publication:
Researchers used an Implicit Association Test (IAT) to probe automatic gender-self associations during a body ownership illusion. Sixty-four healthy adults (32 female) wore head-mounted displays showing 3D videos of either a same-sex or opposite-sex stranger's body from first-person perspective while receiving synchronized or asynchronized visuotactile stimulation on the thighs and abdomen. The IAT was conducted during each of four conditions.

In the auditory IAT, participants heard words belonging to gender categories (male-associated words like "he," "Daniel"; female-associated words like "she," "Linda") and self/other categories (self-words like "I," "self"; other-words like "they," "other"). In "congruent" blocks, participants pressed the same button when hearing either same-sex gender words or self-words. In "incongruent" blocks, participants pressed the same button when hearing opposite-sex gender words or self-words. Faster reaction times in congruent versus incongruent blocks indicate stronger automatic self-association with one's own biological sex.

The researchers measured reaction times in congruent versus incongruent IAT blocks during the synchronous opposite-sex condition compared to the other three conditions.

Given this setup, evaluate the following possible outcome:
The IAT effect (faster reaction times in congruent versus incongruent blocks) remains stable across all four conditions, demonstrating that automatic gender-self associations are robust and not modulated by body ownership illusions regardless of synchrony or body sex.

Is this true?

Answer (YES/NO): NO